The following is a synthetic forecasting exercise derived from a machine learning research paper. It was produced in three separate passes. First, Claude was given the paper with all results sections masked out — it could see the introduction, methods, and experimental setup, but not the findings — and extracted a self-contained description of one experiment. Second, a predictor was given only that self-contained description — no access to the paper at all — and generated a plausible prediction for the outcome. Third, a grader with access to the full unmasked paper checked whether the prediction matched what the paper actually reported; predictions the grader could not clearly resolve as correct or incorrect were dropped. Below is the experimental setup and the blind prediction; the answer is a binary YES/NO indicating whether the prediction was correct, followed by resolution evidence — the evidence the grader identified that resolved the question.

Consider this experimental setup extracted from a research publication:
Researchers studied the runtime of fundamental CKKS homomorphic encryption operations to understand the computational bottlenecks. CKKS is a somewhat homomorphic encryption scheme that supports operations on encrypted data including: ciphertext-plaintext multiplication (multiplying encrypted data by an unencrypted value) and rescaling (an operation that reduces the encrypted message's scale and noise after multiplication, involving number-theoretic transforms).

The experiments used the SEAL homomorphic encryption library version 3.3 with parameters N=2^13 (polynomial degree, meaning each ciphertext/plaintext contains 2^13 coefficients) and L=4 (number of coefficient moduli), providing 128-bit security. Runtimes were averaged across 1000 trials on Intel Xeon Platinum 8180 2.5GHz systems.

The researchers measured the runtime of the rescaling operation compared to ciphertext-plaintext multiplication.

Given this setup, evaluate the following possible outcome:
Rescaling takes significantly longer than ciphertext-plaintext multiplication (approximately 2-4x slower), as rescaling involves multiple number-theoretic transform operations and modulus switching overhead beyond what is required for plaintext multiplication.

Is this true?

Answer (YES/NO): NO